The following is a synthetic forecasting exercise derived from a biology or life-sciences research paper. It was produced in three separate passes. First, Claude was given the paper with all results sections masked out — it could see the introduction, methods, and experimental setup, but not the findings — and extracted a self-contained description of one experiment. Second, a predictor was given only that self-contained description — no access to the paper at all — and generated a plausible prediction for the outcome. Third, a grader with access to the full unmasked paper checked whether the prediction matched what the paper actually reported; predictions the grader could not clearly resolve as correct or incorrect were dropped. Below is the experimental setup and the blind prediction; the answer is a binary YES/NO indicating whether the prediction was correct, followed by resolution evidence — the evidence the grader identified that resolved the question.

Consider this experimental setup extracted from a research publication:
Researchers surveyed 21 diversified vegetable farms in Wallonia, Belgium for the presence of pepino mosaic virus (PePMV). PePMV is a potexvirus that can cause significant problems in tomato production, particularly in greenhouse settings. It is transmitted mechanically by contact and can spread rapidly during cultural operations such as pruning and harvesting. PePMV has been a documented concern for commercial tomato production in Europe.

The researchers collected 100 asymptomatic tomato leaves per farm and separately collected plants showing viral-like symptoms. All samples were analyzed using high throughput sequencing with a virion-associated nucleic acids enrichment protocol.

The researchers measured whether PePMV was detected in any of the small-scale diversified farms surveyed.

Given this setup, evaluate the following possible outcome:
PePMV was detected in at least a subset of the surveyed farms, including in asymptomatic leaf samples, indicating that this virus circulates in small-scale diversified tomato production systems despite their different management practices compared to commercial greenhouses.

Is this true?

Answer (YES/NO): NO